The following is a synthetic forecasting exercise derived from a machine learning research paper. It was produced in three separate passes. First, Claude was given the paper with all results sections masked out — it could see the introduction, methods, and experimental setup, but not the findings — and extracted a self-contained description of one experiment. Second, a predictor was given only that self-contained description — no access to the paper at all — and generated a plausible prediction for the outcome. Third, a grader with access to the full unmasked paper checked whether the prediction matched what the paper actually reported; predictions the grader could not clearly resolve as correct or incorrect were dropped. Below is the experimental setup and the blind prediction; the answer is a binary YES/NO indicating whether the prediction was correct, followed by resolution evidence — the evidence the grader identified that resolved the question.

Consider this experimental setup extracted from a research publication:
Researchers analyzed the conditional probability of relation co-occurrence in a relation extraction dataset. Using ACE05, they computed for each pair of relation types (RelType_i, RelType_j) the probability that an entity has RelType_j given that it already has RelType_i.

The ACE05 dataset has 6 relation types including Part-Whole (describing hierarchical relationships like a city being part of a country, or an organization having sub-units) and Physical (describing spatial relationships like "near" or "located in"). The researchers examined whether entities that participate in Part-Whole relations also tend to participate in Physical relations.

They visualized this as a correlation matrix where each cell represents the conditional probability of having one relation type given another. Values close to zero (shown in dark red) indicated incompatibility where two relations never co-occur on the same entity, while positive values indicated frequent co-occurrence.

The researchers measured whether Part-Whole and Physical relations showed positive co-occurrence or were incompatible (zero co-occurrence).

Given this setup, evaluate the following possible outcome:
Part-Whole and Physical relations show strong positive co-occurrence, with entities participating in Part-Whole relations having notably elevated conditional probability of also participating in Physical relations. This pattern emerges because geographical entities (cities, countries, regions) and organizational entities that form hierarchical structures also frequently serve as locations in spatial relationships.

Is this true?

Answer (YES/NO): YES